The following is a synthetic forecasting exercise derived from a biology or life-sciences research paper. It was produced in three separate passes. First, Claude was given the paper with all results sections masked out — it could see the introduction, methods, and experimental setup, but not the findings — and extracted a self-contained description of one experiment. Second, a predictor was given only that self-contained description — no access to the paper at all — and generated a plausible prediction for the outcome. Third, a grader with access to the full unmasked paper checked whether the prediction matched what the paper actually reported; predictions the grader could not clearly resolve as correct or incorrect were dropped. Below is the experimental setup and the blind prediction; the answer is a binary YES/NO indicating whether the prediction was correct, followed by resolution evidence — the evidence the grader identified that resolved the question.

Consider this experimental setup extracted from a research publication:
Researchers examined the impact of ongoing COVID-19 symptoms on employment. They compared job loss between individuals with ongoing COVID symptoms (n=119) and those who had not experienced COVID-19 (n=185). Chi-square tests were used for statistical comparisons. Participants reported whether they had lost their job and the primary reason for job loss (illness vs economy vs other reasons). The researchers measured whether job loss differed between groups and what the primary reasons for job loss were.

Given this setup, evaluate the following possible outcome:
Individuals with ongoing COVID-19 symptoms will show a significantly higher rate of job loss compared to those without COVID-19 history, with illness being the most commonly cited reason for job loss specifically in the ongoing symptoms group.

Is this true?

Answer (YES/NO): YES